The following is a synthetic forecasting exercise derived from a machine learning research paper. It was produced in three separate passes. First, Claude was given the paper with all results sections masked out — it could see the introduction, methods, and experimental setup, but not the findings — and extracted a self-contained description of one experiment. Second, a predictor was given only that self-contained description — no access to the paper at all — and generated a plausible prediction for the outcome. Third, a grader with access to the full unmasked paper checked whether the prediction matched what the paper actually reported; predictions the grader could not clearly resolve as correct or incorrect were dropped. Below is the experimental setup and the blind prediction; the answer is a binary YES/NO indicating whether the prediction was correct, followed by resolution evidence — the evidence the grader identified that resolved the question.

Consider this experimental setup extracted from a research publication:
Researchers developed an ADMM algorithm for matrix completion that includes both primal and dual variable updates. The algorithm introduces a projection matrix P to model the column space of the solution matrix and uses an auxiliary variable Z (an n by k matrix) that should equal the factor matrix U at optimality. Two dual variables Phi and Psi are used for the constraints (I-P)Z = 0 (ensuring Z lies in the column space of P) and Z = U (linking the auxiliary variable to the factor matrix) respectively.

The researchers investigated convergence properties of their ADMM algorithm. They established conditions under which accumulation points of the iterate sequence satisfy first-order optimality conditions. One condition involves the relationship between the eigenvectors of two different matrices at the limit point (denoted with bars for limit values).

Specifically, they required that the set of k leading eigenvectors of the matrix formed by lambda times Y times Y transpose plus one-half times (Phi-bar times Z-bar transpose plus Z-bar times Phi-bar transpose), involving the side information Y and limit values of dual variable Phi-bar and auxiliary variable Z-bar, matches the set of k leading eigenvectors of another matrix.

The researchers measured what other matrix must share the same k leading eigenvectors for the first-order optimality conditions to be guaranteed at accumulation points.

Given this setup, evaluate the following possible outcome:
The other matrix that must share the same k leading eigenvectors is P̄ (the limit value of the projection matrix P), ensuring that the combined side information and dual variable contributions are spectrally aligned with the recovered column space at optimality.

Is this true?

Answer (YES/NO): NO